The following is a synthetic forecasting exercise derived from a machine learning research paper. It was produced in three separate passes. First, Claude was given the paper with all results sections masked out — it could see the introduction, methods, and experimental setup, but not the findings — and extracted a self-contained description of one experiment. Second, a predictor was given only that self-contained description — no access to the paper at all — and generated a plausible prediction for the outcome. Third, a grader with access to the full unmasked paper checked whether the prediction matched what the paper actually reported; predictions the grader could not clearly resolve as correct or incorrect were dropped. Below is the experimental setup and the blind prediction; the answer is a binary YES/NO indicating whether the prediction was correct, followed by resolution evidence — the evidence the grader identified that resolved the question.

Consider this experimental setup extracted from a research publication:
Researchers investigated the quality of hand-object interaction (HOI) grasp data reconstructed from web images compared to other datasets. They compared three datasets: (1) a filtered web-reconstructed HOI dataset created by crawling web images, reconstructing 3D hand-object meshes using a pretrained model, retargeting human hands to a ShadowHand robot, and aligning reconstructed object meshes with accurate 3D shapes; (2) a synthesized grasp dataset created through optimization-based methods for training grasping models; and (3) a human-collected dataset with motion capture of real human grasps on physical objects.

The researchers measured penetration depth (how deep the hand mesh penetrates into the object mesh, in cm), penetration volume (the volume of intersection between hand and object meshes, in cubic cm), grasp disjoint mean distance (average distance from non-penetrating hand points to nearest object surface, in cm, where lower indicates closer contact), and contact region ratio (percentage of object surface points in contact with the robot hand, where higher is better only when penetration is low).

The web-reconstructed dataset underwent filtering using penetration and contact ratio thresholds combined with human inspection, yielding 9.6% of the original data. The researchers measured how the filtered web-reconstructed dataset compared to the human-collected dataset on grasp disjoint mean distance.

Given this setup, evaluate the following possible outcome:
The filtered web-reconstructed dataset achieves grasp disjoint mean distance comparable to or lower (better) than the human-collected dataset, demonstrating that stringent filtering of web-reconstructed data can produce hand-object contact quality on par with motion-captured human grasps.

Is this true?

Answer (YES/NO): YES